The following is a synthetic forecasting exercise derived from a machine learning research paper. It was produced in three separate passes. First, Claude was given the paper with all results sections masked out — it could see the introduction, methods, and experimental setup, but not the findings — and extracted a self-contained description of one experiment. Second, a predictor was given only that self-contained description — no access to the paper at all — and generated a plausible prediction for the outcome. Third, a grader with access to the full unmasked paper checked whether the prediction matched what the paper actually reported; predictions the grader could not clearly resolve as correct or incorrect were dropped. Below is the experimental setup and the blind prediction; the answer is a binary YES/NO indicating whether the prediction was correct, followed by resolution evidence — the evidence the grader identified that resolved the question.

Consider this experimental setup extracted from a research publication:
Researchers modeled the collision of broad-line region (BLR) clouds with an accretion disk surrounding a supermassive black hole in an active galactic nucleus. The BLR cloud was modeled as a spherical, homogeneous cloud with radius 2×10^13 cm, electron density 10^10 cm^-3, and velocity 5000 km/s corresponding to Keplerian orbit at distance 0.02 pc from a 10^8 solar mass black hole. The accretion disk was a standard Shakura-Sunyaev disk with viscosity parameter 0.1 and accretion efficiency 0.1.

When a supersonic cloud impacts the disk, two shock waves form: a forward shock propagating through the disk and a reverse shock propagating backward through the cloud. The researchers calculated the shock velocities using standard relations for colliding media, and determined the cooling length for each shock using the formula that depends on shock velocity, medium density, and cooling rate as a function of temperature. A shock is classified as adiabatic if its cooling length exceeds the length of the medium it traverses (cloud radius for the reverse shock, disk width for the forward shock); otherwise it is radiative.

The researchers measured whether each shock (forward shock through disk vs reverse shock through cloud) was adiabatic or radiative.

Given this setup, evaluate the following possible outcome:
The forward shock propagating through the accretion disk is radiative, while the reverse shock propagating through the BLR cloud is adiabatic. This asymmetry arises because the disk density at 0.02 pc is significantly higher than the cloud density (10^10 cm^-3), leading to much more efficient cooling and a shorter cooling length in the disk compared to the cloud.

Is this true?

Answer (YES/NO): YES